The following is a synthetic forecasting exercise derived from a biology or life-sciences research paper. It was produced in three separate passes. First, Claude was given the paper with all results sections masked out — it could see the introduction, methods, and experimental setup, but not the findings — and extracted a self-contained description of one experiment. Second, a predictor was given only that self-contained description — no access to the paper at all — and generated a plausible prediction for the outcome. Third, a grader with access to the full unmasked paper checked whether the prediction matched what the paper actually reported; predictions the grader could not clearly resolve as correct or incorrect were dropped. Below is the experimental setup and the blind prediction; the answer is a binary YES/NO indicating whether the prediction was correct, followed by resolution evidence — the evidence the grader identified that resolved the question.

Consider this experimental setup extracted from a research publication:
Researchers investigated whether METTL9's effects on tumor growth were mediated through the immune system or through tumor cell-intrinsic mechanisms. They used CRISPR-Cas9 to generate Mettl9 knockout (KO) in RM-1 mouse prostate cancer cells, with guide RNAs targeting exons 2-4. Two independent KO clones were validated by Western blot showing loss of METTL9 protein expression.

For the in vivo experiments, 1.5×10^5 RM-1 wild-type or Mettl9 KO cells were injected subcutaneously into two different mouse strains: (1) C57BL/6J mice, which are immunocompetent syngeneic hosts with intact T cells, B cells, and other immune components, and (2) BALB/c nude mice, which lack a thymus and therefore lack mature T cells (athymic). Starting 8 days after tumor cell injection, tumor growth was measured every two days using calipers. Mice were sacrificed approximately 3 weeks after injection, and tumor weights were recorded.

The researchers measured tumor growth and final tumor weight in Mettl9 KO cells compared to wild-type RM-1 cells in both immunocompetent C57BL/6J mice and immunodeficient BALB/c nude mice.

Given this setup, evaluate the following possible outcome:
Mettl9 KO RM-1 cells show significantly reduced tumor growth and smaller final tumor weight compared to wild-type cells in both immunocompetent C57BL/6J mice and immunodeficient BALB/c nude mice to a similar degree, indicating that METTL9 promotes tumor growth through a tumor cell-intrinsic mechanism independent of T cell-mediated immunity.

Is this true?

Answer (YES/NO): NO